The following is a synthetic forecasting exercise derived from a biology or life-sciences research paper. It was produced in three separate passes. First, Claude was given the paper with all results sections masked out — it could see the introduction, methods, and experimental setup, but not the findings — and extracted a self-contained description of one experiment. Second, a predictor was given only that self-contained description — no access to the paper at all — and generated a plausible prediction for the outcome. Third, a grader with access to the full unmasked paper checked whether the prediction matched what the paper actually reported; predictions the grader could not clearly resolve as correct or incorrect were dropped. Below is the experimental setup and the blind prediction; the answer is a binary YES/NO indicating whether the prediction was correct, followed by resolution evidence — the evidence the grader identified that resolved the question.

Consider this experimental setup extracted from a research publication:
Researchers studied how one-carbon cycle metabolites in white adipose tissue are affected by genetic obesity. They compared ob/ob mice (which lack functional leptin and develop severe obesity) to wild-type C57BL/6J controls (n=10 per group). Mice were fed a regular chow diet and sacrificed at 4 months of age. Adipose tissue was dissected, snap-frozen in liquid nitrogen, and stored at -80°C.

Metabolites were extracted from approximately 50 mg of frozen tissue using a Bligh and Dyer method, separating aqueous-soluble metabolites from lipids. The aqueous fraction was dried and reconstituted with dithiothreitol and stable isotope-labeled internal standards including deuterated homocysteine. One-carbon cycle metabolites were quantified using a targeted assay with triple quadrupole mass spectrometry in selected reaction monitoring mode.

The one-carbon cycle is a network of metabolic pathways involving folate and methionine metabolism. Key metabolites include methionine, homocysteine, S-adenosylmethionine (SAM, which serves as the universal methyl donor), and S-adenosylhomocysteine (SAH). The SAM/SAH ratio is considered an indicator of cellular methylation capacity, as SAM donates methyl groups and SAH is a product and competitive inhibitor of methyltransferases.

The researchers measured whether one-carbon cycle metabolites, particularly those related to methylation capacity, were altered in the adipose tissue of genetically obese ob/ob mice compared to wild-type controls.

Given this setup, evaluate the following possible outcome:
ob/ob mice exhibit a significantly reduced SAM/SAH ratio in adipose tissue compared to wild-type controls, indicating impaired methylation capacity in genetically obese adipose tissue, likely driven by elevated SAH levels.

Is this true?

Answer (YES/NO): NO